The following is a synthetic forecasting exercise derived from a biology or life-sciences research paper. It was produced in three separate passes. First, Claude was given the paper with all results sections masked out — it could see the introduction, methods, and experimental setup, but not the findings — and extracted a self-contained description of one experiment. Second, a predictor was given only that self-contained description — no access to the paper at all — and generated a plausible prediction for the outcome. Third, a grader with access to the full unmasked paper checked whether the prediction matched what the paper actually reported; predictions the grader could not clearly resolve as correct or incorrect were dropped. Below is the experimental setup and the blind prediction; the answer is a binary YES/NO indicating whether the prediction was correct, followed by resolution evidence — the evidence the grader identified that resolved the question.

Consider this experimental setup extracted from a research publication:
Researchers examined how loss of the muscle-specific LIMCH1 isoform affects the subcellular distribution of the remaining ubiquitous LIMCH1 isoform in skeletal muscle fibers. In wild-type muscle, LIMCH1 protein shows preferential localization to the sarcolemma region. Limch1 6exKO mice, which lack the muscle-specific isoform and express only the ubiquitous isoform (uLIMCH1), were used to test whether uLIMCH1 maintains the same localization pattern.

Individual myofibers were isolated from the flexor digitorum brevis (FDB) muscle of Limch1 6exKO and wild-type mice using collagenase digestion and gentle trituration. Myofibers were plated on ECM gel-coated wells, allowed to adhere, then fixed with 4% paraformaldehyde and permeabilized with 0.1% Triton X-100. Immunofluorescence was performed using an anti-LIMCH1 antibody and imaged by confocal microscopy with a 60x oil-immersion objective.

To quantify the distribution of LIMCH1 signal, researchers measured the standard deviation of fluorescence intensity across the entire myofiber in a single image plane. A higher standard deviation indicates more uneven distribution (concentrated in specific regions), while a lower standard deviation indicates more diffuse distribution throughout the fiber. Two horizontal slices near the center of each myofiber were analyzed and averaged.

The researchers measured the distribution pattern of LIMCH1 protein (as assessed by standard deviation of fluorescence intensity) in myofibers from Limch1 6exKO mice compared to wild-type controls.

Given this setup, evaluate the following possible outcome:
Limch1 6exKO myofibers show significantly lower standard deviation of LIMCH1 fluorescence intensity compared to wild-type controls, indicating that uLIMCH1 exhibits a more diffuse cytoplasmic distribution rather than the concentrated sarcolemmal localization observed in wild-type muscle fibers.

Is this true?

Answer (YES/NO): YES